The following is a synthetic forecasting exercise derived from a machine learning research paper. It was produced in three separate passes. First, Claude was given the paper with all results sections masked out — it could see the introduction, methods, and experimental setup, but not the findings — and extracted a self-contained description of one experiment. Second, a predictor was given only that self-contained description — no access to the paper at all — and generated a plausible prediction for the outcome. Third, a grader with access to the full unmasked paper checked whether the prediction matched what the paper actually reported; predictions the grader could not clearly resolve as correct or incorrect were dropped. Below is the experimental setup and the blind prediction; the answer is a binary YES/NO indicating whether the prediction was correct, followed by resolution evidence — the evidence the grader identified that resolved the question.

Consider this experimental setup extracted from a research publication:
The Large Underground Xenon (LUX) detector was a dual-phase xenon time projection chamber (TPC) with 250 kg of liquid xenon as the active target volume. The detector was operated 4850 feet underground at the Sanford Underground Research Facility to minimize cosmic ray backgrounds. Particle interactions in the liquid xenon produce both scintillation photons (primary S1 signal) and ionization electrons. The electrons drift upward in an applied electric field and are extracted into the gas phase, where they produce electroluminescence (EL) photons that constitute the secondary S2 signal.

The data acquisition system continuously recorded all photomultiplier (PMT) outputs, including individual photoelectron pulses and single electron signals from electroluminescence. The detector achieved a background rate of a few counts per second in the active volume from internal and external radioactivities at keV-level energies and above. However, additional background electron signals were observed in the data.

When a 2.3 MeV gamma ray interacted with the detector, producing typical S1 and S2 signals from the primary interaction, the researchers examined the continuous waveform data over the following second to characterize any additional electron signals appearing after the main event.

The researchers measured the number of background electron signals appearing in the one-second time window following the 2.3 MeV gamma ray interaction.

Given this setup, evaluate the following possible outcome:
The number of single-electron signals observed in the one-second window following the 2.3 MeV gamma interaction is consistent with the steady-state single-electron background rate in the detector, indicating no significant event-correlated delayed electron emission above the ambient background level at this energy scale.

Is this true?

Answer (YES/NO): NO